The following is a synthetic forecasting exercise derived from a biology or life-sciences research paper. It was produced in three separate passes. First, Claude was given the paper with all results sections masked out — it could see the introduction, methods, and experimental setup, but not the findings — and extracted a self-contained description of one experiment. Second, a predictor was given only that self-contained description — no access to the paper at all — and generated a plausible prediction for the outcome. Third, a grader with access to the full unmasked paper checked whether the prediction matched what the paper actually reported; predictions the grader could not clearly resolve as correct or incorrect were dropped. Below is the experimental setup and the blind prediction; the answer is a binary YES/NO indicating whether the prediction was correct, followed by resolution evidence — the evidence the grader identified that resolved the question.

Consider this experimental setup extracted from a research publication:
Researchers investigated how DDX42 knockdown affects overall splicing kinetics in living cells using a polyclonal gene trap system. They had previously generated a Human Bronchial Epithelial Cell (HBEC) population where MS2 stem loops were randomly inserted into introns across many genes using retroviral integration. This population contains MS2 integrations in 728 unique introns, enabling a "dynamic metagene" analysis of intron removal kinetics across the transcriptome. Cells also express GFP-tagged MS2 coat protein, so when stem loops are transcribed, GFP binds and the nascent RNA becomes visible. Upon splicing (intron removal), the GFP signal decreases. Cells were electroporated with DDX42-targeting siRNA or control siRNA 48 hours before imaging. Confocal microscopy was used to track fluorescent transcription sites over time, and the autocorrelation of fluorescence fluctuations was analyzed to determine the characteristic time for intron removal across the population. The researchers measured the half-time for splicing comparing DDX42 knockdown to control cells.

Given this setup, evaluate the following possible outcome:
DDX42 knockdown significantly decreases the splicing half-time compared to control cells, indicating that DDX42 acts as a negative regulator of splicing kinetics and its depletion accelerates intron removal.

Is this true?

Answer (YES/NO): NO